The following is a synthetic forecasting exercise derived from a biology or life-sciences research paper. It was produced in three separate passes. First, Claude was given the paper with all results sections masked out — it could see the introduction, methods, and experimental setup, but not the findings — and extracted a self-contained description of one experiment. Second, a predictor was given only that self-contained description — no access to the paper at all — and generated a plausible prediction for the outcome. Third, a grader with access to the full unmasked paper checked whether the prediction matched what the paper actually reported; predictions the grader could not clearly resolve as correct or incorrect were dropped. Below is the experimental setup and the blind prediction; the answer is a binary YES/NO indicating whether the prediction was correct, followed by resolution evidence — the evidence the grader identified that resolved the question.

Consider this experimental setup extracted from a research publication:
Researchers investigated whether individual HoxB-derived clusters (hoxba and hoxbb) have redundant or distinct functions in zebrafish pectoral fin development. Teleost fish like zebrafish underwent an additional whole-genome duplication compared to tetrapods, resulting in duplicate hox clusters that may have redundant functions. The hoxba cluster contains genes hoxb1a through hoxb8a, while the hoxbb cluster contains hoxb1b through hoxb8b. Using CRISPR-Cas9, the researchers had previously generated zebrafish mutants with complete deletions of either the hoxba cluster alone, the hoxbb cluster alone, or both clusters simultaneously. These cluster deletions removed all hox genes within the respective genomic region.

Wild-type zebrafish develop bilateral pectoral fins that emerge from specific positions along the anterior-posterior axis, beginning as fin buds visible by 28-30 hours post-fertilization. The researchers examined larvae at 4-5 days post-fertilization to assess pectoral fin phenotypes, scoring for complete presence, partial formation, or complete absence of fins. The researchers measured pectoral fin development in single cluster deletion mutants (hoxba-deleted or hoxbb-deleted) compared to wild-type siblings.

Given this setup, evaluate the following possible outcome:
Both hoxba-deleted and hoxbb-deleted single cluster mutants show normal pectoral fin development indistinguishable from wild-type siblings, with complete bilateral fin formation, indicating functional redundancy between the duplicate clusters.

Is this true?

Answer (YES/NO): NO